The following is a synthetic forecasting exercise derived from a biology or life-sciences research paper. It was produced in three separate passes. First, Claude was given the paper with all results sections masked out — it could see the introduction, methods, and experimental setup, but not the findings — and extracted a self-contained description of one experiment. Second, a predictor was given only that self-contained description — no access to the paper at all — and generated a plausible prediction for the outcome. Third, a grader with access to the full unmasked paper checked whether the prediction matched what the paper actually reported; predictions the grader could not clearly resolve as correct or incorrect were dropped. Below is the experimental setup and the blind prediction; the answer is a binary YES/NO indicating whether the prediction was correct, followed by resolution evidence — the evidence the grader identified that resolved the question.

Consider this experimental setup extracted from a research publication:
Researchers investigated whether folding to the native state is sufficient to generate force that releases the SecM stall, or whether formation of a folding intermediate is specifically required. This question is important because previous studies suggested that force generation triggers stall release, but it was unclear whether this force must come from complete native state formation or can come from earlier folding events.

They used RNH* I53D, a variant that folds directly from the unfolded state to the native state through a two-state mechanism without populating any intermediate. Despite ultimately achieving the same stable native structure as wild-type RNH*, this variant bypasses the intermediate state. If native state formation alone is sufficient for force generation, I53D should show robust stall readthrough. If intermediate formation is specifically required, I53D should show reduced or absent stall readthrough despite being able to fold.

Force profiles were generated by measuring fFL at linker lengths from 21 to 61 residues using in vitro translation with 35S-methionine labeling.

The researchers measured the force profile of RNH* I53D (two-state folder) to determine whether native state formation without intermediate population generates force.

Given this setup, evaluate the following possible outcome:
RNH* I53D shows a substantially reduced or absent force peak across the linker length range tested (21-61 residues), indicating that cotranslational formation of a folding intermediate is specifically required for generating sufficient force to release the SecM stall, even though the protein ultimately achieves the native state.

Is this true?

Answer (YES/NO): YES